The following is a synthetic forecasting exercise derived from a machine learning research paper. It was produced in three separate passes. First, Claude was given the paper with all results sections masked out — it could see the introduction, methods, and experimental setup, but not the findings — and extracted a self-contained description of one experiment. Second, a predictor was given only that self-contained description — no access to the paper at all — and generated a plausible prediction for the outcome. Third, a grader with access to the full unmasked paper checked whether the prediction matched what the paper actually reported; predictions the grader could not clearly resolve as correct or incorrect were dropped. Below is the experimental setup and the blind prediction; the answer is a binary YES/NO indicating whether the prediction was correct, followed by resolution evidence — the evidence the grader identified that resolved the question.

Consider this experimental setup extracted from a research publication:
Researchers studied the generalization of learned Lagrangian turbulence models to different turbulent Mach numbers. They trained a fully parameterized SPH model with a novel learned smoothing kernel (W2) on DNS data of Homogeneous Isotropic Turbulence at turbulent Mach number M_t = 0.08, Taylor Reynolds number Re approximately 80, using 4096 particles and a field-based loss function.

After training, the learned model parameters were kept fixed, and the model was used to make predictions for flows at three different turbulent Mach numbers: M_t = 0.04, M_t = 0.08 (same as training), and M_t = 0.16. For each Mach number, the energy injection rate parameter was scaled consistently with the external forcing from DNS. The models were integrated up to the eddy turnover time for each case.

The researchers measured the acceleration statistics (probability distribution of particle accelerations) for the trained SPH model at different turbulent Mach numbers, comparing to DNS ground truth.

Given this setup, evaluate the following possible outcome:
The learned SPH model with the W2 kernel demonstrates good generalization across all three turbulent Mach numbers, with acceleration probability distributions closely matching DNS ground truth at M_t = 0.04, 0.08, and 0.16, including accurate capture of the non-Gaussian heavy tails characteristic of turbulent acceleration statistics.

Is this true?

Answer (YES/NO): NO